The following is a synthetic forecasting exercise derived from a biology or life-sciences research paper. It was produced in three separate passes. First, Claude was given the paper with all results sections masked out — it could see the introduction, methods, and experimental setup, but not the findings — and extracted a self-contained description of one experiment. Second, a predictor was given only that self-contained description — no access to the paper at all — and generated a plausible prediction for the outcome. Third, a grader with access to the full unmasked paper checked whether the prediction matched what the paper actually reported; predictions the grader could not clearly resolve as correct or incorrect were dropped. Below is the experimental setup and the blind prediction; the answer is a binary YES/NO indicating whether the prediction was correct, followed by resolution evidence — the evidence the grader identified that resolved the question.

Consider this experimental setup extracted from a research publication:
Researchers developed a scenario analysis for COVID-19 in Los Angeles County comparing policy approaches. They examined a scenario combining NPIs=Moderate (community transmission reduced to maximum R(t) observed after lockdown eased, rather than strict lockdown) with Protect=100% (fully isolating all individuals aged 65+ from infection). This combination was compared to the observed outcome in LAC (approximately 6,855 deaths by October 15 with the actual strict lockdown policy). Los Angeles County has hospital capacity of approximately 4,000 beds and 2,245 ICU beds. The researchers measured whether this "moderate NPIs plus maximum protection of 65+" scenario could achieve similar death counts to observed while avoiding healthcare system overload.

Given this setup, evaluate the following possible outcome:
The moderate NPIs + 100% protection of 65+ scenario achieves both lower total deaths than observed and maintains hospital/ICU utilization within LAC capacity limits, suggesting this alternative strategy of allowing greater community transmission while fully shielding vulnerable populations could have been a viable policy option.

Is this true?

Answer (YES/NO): NO